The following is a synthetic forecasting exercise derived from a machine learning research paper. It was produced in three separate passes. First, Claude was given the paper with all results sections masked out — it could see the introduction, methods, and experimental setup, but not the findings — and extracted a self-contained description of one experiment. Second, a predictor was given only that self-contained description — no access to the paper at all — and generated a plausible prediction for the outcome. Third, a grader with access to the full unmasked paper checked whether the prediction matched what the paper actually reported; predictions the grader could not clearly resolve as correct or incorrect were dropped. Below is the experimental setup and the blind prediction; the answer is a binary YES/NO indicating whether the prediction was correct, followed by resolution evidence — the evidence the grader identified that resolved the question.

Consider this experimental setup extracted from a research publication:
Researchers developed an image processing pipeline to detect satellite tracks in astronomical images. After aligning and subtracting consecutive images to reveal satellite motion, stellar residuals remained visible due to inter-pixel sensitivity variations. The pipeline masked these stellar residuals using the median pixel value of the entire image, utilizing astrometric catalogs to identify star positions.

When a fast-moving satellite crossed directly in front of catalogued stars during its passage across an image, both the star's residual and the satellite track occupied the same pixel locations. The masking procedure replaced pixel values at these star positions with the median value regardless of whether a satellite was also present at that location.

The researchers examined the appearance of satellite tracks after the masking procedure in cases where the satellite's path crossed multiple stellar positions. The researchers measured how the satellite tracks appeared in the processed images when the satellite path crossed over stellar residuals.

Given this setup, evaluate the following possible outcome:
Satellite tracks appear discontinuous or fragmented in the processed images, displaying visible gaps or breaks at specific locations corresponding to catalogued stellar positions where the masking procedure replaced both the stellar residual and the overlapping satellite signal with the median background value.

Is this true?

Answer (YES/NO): YES